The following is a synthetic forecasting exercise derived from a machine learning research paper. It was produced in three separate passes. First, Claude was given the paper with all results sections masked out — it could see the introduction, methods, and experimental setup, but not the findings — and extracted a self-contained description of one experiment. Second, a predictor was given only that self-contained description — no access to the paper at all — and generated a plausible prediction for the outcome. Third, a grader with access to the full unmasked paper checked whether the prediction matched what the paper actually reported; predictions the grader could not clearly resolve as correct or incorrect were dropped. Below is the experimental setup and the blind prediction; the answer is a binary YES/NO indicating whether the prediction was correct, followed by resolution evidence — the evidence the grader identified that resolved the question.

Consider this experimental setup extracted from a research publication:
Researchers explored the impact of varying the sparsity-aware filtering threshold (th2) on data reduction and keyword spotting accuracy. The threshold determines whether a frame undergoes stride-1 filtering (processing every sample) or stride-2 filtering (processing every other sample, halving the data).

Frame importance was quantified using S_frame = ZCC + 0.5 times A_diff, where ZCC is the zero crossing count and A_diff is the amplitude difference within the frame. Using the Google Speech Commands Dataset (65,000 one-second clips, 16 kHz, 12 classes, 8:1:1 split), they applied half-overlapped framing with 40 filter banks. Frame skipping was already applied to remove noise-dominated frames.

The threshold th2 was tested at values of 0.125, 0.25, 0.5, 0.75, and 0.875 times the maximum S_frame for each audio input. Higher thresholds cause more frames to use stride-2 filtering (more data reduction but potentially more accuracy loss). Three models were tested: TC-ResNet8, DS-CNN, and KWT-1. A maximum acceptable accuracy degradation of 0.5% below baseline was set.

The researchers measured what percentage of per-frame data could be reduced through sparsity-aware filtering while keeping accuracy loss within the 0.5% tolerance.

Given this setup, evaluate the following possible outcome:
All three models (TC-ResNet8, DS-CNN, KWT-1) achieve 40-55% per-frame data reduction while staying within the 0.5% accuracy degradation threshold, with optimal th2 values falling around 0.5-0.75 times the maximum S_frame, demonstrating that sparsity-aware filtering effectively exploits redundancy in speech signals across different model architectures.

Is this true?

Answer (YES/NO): NO